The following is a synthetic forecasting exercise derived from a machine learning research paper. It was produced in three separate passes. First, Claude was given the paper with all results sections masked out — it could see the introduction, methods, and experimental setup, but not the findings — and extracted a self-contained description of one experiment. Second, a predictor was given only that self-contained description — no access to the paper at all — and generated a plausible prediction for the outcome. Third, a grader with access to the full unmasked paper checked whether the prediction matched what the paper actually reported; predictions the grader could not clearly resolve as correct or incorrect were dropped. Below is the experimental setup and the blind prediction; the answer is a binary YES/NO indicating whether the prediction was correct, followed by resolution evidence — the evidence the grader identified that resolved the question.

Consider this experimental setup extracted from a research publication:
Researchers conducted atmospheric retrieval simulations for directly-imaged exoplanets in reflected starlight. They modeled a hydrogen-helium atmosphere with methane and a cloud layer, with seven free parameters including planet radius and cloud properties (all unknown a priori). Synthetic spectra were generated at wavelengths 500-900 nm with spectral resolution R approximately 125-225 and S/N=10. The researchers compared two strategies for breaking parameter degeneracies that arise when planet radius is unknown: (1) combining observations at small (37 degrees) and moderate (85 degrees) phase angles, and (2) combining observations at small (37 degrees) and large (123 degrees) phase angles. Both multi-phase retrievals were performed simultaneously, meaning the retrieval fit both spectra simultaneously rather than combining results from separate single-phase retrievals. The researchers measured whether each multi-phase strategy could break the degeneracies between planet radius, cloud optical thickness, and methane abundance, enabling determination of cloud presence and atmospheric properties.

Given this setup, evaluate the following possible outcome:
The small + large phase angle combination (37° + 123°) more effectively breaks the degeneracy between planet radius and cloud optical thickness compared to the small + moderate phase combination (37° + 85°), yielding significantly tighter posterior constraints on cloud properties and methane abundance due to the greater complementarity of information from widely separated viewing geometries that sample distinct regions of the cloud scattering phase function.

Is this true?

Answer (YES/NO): YES